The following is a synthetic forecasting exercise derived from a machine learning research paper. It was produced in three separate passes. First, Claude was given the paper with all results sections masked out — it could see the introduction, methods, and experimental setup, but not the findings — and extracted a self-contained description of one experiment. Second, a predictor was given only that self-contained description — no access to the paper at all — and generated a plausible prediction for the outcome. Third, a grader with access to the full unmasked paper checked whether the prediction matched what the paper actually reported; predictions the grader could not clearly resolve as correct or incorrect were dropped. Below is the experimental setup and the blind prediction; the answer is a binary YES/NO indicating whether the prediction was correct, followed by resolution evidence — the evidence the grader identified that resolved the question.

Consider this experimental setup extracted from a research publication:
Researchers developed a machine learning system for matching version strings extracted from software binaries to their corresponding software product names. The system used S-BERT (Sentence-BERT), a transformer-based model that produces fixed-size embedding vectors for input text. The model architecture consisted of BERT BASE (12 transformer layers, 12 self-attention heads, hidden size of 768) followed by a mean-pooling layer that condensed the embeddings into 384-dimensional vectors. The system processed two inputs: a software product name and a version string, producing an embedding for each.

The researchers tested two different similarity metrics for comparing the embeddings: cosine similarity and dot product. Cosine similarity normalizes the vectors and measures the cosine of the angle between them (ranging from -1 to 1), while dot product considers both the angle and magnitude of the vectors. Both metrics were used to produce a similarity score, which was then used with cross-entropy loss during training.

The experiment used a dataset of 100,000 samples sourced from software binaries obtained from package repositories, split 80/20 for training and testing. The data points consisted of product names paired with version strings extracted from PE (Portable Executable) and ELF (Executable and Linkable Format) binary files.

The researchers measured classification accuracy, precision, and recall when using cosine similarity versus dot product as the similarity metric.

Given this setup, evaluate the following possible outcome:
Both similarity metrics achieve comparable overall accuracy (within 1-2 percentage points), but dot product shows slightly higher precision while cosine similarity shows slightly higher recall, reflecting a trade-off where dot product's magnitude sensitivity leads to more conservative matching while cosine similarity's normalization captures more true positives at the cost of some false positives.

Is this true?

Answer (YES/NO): YES